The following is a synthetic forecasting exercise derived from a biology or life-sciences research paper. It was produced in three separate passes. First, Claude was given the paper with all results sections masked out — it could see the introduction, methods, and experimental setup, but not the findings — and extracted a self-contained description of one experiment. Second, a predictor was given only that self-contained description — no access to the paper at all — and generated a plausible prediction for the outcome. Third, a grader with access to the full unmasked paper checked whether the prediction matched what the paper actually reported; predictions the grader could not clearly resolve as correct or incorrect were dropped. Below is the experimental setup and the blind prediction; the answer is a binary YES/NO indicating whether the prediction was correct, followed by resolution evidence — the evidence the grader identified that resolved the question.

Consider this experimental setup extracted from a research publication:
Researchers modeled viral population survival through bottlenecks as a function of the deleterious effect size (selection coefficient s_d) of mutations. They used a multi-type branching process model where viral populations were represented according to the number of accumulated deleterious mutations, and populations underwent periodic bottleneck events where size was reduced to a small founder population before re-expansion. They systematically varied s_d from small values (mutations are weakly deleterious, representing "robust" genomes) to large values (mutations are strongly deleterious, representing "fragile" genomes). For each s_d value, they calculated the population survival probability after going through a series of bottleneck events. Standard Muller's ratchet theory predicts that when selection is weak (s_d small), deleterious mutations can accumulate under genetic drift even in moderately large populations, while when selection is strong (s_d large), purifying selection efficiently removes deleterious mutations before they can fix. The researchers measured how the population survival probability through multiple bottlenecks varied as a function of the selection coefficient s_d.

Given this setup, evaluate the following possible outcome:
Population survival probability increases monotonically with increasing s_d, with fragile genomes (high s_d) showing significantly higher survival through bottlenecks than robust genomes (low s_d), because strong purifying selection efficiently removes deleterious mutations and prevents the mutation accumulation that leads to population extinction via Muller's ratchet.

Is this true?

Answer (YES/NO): NO